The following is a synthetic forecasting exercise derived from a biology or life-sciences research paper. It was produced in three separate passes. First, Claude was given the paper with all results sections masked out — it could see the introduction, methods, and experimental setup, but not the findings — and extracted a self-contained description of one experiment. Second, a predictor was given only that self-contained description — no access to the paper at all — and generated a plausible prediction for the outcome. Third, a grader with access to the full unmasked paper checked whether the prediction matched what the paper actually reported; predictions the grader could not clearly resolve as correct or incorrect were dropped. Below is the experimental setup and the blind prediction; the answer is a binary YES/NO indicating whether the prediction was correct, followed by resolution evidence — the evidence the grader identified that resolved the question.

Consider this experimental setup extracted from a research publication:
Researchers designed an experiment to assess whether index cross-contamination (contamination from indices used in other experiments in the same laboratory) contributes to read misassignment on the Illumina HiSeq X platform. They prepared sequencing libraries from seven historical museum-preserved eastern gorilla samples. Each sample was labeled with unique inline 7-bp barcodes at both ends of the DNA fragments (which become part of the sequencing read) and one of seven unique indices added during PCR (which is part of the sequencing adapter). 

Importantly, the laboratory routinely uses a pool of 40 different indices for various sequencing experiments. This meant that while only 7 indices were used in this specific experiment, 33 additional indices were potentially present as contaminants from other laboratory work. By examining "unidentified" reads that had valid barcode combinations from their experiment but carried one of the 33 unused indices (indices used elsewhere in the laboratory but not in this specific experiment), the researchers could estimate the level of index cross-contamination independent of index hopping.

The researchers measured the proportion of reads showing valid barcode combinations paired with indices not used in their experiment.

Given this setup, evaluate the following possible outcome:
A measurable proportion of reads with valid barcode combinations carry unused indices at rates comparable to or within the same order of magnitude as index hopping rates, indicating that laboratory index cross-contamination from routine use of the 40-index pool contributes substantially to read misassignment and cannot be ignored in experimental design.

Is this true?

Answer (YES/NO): NO